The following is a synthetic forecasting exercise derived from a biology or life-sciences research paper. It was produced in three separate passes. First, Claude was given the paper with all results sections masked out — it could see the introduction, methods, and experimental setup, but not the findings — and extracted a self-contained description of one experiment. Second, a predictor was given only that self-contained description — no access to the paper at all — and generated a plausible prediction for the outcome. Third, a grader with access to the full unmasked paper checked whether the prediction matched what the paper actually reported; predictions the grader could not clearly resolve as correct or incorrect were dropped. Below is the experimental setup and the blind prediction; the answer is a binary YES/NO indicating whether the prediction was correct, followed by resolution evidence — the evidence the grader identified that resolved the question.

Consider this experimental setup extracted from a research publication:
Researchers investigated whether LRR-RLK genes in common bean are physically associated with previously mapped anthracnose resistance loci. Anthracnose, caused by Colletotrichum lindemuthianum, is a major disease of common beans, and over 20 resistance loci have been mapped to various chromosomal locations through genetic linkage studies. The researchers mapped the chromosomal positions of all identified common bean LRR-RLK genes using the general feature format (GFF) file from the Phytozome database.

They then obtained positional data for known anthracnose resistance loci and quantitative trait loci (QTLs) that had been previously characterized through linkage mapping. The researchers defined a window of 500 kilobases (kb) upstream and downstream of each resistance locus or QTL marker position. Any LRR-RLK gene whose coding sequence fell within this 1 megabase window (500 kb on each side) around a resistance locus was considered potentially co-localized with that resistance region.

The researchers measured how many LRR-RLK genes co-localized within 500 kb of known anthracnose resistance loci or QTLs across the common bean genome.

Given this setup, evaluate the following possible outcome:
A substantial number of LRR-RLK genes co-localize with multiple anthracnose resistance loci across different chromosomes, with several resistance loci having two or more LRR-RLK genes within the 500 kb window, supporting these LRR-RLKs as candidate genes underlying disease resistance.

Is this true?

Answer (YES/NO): YES